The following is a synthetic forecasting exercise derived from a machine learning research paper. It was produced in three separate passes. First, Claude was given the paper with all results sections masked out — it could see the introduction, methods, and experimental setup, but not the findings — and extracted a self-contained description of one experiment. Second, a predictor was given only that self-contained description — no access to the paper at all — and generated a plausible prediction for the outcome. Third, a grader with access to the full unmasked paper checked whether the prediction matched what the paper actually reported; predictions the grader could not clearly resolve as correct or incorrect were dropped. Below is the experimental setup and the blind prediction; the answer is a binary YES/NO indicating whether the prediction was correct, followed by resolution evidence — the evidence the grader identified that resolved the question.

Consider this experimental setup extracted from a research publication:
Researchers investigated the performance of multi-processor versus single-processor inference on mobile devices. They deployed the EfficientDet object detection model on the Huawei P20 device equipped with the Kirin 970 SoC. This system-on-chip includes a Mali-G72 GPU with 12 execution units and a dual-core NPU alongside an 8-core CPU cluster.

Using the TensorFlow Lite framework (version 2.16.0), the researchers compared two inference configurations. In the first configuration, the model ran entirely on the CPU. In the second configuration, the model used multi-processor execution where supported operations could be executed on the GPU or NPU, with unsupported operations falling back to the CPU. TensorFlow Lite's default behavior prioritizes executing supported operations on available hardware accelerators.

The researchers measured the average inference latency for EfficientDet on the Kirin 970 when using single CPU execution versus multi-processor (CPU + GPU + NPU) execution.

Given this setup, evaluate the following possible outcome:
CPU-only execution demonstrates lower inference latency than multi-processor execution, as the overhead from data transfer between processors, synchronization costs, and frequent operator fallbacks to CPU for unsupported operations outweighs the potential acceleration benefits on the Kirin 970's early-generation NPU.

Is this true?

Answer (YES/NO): YES